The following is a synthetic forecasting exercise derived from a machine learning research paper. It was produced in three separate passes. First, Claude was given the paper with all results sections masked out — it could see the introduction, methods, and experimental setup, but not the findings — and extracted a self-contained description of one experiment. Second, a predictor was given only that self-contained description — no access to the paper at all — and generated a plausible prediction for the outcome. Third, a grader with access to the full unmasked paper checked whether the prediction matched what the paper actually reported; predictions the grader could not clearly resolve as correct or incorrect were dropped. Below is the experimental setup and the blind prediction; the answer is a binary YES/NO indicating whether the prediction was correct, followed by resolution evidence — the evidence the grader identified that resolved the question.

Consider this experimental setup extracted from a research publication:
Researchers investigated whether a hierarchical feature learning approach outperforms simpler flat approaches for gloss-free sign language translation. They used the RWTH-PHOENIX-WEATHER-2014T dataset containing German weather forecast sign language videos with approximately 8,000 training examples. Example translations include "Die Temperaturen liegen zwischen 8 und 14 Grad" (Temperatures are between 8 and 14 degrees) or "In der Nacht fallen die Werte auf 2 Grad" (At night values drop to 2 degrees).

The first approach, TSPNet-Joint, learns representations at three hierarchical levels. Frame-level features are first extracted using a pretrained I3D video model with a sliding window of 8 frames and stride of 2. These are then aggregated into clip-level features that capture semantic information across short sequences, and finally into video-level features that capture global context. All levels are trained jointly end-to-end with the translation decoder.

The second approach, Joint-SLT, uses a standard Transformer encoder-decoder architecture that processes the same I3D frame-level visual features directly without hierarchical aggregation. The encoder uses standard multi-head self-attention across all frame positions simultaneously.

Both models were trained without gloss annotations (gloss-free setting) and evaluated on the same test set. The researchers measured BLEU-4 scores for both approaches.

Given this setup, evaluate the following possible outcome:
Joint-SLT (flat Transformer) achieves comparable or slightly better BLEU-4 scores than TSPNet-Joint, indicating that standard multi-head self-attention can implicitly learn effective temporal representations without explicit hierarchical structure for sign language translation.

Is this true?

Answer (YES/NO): NO